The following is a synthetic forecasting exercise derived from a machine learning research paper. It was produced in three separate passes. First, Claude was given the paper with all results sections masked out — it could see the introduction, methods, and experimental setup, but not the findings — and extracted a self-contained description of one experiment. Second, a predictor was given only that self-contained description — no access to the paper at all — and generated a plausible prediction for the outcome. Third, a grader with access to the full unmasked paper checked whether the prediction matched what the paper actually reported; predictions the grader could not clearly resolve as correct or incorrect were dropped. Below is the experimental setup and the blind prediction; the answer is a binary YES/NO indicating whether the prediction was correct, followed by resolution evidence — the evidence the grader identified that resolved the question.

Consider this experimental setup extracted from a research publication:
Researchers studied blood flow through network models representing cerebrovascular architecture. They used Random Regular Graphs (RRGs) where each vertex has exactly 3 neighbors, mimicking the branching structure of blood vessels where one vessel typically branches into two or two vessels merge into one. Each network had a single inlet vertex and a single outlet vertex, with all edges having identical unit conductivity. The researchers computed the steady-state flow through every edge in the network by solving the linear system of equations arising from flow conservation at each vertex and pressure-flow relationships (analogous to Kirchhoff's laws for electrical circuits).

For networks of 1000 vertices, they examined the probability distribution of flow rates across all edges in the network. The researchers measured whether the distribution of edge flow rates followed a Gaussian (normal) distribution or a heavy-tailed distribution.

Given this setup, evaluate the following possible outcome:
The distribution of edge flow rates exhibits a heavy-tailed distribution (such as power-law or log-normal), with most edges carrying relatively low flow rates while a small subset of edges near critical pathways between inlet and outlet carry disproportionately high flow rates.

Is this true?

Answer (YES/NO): YES